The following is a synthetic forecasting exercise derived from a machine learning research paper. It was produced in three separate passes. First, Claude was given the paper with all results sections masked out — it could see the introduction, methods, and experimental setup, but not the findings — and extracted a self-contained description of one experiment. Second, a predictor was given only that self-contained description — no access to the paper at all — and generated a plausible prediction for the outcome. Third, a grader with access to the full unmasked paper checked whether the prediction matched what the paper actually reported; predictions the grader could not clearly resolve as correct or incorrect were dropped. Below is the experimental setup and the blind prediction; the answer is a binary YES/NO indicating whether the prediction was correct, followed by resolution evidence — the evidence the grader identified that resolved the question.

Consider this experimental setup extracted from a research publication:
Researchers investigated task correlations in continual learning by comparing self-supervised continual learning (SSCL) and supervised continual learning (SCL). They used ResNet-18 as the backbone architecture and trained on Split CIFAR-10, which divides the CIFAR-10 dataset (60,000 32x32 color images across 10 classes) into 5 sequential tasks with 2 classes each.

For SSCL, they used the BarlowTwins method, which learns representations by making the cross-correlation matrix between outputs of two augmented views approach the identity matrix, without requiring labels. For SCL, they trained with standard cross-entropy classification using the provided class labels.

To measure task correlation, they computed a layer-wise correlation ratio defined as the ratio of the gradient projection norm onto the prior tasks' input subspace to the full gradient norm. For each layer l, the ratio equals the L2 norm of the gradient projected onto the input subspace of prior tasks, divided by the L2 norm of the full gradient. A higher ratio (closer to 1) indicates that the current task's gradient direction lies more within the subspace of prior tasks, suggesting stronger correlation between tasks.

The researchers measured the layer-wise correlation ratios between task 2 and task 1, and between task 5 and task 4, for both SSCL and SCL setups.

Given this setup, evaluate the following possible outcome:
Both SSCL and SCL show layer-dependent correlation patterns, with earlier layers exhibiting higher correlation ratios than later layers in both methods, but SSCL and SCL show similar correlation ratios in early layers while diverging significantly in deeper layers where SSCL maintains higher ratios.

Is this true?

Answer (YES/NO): NO